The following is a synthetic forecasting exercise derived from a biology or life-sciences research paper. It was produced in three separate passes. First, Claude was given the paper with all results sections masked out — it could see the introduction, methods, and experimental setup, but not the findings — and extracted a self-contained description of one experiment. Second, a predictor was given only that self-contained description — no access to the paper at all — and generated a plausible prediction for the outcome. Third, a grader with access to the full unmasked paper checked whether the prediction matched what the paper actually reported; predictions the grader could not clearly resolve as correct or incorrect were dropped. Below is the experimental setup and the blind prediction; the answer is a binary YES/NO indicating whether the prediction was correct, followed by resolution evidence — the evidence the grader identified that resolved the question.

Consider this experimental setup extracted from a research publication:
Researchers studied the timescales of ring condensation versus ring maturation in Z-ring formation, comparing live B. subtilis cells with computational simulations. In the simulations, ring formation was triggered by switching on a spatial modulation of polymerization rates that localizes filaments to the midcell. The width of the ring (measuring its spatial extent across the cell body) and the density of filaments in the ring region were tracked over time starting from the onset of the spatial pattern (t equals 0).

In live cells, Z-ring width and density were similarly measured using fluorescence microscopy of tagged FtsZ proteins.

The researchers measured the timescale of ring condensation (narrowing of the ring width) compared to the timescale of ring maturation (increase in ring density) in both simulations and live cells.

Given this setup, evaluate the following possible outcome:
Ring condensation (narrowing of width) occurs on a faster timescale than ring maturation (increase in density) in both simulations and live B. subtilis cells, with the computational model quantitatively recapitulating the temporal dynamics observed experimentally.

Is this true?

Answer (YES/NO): YES